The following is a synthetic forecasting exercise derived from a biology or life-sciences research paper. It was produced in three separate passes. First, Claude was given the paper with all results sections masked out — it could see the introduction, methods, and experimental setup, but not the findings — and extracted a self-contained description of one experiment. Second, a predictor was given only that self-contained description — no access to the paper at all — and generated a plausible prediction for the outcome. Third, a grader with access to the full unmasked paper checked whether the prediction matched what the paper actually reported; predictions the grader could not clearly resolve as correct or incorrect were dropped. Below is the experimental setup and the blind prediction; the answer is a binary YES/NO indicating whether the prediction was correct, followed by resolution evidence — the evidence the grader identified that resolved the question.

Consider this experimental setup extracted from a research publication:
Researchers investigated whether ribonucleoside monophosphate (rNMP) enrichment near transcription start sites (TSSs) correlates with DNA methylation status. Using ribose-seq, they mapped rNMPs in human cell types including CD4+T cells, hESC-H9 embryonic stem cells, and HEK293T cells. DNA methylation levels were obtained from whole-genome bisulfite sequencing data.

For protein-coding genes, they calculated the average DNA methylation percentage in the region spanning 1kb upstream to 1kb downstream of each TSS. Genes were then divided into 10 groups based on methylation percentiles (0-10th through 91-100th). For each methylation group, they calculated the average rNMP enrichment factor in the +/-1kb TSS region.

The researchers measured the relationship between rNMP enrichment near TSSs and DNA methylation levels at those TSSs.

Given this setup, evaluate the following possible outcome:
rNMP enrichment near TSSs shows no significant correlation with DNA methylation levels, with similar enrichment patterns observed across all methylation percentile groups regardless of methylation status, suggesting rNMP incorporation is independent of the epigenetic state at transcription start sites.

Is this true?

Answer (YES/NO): NO